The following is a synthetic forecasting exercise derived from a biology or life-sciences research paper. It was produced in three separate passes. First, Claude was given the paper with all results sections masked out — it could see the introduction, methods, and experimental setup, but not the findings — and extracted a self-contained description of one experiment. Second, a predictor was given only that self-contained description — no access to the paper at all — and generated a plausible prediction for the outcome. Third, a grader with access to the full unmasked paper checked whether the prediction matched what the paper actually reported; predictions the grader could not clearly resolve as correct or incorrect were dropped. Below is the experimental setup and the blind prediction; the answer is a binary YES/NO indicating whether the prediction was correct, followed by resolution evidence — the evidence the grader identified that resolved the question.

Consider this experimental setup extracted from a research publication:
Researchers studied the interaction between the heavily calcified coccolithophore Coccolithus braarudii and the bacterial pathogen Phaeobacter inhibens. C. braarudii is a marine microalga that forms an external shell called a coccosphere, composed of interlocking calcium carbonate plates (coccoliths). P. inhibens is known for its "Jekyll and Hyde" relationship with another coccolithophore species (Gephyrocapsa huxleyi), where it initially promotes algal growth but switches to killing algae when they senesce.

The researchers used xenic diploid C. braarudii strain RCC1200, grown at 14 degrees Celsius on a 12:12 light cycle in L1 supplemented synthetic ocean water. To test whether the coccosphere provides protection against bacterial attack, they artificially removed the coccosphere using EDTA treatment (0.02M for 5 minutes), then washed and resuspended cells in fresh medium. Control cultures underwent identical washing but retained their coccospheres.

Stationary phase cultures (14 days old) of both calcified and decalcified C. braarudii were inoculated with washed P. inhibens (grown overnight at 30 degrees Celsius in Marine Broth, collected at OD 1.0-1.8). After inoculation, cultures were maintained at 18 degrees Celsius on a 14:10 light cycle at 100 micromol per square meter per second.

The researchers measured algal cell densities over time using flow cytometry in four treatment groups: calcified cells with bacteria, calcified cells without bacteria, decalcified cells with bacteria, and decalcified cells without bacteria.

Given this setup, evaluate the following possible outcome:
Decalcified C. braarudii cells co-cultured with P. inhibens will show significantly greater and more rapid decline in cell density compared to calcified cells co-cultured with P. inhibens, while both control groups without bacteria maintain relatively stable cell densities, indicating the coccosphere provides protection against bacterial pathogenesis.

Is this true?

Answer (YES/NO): YES